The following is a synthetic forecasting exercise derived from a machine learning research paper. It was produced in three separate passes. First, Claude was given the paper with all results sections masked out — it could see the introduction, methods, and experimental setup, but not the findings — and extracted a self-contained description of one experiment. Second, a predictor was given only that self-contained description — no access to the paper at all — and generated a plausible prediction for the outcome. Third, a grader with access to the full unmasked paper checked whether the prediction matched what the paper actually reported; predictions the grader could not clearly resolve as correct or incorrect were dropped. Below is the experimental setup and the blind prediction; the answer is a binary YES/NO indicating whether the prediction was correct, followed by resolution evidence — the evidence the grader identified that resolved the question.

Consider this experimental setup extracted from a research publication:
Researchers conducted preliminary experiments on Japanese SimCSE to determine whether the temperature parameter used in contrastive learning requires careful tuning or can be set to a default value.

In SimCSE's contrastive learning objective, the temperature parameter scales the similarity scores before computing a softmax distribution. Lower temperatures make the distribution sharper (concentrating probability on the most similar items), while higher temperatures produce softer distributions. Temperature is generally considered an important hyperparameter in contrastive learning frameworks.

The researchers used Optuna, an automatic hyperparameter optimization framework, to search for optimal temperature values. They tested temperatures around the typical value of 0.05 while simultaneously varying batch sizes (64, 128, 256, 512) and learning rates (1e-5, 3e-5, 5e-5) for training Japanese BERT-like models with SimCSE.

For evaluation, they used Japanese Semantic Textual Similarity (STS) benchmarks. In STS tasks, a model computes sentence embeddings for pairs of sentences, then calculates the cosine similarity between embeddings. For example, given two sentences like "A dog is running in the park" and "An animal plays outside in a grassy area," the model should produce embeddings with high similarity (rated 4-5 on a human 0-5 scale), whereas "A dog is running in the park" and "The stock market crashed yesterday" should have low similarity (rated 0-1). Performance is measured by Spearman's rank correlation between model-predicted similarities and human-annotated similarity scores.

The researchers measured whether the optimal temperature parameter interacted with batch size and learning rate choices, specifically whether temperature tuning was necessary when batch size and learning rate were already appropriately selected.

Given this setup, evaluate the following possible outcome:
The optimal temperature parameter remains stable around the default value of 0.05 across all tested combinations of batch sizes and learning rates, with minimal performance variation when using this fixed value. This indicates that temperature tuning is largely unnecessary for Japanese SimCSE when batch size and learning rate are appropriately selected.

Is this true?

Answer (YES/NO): YES